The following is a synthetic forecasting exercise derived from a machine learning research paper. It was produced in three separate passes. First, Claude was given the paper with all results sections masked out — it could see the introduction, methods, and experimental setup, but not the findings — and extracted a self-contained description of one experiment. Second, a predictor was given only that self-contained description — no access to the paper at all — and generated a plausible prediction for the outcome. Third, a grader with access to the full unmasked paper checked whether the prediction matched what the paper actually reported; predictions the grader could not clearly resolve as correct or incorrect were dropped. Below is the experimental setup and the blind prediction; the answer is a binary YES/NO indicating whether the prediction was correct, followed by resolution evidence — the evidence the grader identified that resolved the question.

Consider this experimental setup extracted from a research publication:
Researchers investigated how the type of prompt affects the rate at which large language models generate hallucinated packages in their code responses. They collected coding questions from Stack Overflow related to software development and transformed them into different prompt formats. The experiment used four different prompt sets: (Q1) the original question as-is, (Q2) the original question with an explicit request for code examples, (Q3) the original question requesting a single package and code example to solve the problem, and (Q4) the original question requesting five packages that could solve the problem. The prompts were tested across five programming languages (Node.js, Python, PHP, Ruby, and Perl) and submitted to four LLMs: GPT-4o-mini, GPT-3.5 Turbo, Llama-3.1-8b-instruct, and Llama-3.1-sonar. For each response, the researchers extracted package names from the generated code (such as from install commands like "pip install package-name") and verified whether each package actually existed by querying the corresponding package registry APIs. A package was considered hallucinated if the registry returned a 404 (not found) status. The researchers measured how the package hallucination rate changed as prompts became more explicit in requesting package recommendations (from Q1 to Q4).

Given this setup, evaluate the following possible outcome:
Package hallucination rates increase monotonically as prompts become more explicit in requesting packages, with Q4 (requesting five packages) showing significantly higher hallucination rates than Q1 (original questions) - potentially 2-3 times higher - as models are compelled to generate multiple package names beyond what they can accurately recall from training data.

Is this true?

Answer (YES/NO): NO